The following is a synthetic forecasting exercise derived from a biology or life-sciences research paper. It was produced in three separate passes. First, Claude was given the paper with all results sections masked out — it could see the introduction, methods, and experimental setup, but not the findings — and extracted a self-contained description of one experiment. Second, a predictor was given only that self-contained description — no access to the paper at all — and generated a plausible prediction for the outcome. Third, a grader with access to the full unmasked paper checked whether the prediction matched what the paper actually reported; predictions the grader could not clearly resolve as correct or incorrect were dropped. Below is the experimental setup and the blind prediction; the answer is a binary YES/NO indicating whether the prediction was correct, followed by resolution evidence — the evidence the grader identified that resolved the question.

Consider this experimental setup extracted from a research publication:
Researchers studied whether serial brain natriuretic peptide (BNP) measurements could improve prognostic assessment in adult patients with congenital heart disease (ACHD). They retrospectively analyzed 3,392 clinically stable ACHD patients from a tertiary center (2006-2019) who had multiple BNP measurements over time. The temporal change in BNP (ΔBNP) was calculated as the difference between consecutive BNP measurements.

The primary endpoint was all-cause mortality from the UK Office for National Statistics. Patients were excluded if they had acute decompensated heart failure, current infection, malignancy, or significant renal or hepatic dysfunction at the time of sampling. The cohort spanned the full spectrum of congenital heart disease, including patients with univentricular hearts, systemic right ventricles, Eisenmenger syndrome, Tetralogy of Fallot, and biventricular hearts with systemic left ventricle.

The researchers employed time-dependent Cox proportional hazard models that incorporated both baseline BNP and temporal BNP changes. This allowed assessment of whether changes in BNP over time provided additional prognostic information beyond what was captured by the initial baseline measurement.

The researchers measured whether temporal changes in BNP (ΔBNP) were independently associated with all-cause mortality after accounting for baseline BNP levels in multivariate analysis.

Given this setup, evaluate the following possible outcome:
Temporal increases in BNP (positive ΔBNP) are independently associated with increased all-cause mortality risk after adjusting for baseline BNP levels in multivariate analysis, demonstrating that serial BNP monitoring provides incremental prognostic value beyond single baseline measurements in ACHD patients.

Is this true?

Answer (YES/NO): YES